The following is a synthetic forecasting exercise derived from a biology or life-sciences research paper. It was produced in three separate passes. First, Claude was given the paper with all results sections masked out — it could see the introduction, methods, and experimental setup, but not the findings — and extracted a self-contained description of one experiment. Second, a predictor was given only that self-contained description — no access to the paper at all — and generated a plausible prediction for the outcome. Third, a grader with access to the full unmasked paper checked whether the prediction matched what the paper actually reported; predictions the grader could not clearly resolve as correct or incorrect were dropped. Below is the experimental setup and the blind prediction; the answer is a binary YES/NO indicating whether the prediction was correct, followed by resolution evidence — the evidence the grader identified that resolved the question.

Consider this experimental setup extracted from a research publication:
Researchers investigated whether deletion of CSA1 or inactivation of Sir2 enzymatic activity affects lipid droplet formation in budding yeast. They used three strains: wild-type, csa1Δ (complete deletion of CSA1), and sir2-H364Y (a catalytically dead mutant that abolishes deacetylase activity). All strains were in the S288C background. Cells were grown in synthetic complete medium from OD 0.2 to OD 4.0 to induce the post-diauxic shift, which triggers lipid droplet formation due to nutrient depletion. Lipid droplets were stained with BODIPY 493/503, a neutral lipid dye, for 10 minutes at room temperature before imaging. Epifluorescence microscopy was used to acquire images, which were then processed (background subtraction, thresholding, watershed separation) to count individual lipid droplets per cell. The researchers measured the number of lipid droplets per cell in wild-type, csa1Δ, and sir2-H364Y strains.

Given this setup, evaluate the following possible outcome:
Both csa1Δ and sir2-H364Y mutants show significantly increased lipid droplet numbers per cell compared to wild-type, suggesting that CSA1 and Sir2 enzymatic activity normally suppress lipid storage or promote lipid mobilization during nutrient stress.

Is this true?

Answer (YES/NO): NO